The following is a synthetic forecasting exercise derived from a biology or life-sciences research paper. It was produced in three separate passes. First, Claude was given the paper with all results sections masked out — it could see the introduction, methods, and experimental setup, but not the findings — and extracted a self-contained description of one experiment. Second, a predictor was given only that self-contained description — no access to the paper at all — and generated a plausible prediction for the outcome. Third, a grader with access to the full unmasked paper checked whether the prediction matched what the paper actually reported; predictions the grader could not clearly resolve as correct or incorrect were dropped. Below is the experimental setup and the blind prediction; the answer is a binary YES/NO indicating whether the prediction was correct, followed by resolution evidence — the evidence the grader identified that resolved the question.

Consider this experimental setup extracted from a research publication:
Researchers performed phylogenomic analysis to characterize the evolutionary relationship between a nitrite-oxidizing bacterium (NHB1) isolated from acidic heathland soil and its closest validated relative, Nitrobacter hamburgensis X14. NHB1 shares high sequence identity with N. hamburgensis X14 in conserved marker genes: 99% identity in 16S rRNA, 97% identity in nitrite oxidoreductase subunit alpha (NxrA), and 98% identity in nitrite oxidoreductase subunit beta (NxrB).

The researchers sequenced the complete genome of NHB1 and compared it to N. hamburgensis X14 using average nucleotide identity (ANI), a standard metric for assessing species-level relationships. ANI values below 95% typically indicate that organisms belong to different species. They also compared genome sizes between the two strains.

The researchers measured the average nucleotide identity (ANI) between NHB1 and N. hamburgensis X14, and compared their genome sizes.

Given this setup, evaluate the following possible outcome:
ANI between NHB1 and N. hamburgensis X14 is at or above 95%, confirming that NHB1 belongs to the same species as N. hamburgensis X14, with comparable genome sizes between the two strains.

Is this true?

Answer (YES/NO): NO